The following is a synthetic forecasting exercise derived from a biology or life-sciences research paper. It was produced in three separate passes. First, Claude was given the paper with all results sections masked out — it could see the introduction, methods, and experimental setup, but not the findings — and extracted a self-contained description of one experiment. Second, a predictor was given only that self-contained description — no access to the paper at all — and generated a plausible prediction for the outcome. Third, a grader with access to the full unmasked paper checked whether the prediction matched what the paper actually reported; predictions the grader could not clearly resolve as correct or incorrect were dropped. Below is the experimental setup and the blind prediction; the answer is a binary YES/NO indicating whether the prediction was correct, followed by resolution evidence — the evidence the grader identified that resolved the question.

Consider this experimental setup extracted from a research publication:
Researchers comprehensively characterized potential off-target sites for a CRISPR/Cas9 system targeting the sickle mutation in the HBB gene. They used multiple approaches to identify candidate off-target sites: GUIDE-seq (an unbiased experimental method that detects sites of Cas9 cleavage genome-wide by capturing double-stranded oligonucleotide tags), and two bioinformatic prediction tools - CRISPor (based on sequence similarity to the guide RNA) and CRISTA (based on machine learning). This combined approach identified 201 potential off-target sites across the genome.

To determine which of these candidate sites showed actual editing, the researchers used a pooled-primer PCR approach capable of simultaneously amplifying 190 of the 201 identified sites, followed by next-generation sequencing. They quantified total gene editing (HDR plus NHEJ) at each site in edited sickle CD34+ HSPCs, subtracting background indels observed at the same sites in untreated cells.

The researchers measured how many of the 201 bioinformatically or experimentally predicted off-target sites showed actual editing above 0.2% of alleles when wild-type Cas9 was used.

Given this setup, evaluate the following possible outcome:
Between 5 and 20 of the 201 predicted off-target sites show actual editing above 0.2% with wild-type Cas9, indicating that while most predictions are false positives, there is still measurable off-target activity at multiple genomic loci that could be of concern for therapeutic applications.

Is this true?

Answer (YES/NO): NO